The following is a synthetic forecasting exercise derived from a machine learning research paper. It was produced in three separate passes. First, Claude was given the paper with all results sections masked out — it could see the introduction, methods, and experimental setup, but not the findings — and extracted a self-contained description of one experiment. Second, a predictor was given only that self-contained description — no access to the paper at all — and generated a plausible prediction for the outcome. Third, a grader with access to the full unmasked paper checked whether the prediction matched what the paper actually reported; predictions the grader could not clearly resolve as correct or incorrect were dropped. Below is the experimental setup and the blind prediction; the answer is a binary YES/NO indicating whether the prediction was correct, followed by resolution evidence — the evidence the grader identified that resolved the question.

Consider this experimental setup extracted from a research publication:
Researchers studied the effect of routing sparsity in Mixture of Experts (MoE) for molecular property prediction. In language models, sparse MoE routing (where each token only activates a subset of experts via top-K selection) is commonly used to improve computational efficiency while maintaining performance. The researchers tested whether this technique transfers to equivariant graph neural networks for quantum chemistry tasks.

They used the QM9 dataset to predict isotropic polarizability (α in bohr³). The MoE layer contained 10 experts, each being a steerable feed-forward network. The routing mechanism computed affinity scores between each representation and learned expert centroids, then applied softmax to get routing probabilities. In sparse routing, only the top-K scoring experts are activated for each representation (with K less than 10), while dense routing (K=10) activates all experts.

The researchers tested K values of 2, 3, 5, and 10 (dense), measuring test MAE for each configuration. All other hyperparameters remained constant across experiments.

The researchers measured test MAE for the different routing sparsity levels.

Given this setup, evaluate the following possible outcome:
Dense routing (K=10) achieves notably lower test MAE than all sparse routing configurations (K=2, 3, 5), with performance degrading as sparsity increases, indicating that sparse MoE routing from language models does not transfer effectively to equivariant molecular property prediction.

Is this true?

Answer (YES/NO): NO